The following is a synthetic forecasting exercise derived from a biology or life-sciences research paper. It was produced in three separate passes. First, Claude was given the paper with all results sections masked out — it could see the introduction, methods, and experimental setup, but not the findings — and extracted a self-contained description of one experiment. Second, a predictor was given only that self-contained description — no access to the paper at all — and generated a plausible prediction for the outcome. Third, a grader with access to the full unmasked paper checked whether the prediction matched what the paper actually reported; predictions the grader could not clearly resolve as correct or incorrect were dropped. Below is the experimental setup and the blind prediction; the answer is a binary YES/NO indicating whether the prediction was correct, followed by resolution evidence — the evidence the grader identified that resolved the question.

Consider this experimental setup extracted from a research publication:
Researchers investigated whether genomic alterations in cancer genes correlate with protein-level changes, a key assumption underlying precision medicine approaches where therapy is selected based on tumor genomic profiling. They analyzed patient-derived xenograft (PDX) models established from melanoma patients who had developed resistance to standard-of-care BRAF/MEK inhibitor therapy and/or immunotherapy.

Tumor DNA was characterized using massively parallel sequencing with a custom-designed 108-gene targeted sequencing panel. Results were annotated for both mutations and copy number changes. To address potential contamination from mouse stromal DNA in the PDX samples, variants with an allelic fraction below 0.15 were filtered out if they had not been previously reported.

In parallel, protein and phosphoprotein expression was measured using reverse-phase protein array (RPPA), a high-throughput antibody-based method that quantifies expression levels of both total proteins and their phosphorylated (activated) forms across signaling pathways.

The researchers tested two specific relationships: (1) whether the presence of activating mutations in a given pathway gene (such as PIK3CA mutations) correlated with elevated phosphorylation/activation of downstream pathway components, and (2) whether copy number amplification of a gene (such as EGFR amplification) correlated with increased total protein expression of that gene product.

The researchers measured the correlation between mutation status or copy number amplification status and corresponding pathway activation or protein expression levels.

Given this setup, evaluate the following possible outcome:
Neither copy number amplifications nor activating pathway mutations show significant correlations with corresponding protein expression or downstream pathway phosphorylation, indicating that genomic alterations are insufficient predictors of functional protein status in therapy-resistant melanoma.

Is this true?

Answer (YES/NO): YES